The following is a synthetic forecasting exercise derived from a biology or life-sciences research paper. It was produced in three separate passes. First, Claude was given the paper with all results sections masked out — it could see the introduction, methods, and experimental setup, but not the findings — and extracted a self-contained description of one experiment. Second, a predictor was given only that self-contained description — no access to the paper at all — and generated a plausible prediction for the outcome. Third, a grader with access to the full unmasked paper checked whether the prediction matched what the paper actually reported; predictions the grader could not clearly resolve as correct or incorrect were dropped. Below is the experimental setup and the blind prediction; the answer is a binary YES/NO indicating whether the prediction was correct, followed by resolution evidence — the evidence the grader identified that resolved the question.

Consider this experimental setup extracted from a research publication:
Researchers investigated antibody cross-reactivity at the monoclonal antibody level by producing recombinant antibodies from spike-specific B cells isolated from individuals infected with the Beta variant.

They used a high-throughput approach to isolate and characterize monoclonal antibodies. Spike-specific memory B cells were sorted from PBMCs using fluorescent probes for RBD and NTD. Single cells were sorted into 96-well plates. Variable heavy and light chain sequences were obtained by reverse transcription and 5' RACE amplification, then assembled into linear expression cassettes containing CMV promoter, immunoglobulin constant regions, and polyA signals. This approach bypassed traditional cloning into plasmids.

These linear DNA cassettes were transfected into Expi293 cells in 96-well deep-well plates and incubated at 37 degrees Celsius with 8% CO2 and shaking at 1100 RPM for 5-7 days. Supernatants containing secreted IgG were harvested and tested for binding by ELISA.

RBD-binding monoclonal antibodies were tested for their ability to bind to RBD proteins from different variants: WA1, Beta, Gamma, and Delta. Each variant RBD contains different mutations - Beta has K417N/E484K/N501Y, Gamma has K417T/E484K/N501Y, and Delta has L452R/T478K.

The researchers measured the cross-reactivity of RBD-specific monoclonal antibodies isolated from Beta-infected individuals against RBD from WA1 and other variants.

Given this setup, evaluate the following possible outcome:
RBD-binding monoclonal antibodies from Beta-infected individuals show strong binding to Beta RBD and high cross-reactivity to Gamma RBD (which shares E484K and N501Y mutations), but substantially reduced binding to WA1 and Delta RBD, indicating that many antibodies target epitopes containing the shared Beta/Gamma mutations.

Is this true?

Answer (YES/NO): NO